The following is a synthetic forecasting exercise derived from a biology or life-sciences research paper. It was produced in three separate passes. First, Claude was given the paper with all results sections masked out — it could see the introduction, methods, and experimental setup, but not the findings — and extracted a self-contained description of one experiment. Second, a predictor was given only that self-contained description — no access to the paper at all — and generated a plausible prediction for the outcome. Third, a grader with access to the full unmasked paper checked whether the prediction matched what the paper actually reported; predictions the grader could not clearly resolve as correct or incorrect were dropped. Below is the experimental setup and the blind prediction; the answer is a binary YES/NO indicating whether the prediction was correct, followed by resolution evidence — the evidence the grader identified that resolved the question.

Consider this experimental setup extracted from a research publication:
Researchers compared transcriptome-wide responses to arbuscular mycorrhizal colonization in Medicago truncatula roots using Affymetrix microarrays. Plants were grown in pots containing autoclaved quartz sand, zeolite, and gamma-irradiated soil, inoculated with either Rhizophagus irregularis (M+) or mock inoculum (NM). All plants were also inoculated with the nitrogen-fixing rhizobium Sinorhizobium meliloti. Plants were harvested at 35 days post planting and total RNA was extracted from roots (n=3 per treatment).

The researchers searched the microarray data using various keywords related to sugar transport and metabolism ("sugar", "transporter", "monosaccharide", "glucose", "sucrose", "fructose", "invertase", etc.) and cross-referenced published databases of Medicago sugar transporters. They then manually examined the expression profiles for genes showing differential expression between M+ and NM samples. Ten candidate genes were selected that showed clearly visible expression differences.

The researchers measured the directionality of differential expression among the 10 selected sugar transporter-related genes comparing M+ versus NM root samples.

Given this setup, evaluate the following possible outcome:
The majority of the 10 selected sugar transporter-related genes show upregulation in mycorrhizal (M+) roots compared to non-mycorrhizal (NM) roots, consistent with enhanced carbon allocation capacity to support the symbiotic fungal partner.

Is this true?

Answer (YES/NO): YES